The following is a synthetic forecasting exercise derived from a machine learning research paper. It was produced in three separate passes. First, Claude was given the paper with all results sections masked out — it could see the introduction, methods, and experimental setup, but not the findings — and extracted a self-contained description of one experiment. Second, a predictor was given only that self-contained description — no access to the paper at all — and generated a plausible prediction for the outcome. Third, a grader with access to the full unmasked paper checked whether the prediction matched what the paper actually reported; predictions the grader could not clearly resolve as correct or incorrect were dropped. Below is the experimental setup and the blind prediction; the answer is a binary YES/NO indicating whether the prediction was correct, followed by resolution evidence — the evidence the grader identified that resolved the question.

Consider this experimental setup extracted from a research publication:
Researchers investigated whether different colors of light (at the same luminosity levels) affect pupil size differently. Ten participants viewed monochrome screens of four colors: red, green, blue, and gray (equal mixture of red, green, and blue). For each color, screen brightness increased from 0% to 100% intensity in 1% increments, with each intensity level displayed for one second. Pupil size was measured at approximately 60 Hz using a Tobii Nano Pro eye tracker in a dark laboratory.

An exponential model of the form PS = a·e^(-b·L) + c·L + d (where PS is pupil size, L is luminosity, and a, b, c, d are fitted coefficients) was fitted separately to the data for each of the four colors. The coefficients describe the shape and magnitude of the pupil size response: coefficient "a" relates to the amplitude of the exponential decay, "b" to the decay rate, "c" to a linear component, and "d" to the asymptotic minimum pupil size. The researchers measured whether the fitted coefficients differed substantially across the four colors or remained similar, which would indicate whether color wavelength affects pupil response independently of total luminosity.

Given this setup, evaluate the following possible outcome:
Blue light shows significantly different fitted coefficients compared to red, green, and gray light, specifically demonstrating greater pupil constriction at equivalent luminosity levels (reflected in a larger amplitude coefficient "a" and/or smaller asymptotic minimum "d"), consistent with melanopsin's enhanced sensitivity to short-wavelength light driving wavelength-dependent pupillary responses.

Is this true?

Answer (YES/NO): NO